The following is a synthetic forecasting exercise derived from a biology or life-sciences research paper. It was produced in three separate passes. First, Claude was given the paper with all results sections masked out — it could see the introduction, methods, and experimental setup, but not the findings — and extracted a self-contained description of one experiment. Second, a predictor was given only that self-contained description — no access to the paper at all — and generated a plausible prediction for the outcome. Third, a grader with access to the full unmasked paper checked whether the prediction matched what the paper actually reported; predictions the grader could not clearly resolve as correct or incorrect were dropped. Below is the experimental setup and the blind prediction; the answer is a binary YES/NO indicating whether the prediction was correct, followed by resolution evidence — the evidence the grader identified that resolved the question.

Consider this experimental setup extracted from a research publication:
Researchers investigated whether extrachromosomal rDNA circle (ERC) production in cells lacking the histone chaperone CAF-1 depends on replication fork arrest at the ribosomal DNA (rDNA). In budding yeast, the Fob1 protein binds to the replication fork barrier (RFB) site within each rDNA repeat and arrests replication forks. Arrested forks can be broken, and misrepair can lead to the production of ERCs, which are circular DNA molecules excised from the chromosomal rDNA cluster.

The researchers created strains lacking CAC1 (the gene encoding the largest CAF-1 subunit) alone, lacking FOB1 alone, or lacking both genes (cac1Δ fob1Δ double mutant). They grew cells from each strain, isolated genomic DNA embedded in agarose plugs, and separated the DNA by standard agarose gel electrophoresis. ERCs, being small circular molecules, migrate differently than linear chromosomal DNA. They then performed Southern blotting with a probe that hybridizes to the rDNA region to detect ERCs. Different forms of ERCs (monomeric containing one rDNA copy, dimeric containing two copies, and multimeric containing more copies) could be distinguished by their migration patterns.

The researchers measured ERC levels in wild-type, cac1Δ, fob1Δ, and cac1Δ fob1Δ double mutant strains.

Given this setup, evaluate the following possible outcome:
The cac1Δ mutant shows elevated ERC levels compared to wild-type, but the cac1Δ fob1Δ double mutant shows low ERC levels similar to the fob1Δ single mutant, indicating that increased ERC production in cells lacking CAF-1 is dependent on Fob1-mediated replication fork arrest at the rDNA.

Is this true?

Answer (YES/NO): YES